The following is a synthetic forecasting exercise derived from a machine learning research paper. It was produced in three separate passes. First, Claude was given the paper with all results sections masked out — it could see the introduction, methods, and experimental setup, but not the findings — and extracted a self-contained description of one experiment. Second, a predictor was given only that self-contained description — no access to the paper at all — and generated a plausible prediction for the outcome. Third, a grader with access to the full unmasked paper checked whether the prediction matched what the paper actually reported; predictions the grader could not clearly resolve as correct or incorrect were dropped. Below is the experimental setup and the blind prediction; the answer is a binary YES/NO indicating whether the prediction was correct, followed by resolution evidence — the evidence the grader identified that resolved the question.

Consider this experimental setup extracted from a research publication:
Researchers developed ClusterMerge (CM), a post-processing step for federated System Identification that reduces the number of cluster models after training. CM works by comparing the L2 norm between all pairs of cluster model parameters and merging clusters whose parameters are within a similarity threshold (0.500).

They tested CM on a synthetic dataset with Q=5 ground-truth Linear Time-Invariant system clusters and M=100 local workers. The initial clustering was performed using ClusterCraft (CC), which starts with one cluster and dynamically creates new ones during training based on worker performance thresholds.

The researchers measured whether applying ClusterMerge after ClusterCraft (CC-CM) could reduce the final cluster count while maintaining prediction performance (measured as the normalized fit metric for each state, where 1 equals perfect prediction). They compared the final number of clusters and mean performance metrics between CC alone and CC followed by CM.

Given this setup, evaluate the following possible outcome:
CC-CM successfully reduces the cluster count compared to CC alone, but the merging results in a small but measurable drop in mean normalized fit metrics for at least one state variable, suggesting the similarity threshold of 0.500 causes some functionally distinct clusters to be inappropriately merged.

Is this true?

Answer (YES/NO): NO